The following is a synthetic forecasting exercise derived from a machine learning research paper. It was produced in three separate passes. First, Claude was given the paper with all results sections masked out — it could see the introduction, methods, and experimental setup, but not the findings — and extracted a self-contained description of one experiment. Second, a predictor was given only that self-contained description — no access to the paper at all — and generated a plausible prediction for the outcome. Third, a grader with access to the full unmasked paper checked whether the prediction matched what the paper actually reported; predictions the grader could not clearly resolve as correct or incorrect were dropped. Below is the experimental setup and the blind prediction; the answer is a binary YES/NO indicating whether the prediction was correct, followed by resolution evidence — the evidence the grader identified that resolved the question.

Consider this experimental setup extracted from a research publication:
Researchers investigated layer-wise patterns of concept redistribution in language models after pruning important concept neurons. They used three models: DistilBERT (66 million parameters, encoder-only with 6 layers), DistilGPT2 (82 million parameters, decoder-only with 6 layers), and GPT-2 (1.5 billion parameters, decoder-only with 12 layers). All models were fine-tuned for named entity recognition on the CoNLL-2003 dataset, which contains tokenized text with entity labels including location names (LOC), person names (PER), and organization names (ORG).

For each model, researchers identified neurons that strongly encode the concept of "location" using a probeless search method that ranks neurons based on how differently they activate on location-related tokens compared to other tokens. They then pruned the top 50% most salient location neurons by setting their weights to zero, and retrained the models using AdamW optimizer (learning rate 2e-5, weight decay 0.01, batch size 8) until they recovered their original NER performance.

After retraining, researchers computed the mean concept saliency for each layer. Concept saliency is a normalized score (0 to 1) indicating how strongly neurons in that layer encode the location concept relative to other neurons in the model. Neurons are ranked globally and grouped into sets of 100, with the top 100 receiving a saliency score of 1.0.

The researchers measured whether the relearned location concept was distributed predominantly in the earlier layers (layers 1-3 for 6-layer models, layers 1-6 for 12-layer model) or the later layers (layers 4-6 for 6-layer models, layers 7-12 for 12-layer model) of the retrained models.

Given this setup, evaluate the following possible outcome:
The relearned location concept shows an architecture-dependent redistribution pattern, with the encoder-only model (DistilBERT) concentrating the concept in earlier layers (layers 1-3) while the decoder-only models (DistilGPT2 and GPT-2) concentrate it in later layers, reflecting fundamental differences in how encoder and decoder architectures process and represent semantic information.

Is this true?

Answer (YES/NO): NO